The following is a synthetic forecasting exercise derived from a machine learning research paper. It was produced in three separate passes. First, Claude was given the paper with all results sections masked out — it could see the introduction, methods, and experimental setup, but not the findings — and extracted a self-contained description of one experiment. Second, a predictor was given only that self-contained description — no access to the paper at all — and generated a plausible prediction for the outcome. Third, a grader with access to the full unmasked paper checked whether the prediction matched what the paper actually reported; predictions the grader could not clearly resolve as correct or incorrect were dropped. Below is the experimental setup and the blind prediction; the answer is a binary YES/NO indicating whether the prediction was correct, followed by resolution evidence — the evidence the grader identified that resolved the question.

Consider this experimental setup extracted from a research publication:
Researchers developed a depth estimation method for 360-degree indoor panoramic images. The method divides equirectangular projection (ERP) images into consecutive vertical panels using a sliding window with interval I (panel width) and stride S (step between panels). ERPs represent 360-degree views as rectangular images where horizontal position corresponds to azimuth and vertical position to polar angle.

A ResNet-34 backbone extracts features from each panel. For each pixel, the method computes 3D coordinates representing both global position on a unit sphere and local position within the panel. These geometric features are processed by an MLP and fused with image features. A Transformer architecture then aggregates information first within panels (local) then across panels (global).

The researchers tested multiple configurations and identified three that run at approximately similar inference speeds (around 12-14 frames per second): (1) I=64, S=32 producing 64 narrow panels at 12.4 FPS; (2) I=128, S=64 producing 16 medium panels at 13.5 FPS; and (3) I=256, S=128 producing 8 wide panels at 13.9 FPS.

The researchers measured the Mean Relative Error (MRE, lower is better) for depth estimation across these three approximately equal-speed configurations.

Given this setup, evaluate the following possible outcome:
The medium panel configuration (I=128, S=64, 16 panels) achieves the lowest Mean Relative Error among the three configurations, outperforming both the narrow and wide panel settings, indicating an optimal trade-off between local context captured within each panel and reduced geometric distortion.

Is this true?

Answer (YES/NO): YES